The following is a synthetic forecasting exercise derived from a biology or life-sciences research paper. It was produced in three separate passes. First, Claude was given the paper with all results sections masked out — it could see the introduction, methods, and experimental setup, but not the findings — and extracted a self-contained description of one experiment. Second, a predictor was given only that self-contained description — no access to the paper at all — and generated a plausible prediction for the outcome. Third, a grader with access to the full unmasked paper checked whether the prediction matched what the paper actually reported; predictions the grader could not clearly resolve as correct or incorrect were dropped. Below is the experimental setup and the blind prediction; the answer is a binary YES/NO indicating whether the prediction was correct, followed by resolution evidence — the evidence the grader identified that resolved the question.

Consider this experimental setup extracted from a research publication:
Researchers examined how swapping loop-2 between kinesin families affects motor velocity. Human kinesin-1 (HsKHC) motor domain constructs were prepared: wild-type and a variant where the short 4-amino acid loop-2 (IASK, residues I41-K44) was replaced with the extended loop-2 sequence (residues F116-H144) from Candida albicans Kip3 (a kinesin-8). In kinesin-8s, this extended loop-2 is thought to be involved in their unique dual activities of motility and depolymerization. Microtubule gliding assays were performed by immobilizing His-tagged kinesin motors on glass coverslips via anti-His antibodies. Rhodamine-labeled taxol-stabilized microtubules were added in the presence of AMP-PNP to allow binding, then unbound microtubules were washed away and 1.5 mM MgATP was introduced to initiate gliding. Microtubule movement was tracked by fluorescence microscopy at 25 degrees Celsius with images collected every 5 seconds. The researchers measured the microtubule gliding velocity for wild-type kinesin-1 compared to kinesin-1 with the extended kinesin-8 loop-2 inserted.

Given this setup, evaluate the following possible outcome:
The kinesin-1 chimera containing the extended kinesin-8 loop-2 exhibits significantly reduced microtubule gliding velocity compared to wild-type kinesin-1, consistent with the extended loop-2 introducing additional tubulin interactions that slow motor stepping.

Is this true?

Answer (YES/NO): YES